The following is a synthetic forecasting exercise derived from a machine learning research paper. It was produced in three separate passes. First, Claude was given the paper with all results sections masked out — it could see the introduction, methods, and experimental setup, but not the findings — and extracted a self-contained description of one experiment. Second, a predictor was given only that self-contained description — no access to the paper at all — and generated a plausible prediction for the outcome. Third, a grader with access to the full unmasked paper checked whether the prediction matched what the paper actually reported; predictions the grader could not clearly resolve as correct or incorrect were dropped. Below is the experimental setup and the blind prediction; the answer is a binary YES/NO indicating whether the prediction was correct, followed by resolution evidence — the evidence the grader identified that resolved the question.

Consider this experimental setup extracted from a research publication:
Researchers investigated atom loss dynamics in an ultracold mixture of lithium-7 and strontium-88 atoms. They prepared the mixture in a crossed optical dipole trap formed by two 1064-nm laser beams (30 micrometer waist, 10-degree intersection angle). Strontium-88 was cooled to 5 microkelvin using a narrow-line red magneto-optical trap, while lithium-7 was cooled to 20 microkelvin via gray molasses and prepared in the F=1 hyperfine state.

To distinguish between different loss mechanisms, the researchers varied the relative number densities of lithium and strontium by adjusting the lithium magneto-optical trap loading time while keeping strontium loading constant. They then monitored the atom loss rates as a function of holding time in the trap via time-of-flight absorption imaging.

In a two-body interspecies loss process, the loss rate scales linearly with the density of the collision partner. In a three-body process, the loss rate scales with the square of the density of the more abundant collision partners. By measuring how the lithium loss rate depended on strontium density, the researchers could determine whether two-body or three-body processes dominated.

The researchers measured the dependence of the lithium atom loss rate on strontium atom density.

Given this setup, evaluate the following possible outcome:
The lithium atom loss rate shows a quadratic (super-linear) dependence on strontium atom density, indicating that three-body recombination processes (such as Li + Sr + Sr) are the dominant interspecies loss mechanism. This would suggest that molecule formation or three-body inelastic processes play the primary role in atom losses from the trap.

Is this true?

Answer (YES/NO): YES